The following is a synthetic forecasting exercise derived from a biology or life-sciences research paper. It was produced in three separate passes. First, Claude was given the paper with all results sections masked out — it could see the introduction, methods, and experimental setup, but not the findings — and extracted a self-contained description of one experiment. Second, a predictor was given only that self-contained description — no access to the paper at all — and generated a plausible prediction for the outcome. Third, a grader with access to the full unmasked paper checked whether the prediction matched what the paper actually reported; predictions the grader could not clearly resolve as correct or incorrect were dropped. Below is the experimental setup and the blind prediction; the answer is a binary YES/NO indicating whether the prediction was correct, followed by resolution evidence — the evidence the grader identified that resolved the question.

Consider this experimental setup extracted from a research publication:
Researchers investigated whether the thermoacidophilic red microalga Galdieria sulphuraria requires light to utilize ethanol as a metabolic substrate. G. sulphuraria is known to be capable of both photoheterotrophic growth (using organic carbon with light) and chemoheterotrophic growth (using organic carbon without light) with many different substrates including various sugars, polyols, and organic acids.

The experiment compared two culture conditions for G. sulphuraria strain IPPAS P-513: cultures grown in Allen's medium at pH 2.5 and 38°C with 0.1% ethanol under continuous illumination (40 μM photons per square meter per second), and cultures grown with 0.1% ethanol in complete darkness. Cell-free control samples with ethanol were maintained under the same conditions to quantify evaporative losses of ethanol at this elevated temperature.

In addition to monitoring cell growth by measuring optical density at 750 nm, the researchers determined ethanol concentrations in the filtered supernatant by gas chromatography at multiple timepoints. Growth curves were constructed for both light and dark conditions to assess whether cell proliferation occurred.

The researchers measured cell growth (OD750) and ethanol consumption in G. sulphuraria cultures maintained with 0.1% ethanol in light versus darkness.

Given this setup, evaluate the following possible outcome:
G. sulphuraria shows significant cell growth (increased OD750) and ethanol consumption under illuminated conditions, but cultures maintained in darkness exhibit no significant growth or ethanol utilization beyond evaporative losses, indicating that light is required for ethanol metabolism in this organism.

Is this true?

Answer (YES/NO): YES